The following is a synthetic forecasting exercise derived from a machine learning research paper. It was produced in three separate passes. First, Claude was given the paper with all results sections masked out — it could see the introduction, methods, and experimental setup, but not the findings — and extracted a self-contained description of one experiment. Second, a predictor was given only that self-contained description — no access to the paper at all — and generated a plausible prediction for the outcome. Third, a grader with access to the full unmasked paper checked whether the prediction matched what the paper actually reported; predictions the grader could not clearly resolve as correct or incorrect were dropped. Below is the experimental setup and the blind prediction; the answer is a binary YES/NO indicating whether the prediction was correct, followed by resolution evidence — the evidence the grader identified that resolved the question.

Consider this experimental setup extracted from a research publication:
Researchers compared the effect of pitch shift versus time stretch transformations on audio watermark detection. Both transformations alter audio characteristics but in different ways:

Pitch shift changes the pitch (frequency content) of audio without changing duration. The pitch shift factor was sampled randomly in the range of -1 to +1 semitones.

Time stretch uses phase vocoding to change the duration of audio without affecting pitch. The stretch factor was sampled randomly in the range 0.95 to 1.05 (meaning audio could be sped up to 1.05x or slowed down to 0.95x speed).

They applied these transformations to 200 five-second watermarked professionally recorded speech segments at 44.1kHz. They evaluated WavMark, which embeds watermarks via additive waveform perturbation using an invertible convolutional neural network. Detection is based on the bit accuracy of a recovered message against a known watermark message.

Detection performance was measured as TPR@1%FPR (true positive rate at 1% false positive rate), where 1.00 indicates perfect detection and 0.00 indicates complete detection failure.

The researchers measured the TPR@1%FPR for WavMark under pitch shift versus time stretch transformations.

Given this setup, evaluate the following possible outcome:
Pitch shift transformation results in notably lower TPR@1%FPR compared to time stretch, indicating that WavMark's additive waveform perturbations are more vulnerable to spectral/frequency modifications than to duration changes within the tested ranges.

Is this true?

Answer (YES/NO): YES